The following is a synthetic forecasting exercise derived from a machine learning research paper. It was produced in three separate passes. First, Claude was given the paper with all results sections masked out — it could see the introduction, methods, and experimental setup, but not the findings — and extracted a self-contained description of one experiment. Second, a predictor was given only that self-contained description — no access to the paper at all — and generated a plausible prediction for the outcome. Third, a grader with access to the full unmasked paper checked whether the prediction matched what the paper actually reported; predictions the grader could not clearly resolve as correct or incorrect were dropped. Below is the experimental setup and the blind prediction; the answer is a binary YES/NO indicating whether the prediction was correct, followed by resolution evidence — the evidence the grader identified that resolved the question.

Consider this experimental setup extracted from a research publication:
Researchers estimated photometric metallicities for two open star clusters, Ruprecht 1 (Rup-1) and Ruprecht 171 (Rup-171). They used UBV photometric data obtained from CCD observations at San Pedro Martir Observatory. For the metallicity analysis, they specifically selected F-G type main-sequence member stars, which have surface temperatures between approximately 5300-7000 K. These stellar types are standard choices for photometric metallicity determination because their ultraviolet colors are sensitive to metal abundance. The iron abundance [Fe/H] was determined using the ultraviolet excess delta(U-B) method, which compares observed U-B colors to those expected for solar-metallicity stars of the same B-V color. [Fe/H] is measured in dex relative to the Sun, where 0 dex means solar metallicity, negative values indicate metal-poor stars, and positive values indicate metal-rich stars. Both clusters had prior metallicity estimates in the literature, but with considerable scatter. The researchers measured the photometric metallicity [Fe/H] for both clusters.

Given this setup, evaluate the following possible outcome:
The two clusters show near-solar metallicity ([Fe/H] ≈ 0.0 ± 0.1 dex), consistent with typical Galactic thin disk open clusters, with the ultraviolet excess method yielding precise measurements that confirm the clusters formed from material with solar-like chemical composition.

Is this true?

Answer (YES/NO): NO